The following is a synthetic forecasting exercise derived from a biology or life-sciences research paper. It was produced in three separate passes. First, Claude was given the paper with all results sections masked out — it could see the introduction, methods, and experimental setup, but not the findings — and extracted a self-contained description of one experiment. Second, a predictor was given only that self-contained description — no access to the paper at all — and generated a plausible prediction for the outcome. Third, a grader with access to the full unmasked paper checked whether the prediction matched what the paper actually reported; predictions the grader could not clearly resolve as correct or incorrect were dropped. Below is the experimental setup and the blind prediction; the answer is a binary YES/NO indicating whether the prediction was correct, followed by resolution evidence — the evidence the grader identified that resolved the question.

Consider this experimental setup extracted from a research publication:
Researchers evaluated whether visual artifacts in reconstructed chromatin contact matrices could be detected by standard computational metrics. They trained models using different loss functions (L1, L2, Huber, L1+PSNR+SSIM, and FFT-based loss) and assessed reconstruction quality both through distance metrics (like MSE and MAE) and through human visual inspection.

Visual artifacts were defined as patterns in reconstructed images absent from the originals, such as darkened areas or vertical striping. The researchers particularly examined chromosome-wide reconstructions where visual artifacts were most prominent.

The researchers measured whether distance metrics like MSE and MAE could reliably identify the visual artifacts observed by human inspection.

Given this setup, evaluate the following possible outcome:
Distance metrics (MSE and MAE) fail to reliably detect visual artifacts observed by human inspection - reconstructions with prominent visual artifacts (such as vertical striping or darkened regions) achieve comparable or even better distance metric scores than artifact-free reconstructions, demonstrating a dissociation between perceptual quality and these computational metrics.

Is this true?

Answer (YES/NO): YES